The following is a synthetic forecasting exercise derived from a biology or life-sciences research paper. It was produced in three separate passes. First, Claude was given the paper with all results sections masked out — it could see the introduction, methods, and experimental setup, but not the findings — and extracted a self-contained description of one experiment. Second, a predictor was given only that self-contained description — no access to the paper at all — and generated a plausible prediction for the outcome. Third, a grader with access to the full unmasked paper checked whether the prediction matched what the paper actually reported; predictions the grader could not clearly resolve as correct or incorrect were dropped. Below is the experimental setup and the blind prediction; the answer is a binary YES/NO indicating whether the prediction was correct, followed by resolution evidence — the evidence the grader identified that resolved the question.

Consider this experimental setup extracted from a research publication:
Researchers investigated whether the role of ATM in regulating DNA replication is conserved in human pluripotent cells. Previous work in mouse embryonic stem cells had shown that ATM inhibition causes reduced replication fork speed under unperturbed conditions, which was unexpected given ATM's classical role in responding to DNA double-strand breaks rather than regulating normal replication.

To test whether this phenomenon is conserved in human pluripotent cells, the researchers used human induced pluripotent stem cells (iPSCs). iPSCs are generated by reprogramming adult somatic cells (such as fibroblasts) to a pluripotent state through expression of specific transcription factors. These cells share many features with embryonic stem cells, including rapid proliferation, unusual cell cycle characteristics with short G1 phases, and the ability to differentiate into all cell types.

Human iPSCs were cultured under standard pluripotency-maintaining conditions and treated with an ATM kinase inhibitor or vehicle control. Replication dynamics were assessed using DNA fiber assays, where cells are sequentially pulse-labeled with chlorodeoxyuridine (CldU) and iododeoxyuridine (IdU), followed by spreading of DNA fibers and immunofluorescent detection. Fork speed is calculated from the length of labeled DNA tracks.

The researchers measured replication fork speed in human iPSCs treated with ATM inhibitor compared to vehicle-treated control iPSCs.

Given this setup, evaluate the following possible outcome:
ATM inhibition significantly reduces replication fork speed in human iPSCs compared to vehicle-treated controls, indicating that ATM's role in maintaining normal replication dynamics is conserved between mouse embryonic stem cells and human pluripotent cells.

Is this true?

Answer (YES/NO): YES